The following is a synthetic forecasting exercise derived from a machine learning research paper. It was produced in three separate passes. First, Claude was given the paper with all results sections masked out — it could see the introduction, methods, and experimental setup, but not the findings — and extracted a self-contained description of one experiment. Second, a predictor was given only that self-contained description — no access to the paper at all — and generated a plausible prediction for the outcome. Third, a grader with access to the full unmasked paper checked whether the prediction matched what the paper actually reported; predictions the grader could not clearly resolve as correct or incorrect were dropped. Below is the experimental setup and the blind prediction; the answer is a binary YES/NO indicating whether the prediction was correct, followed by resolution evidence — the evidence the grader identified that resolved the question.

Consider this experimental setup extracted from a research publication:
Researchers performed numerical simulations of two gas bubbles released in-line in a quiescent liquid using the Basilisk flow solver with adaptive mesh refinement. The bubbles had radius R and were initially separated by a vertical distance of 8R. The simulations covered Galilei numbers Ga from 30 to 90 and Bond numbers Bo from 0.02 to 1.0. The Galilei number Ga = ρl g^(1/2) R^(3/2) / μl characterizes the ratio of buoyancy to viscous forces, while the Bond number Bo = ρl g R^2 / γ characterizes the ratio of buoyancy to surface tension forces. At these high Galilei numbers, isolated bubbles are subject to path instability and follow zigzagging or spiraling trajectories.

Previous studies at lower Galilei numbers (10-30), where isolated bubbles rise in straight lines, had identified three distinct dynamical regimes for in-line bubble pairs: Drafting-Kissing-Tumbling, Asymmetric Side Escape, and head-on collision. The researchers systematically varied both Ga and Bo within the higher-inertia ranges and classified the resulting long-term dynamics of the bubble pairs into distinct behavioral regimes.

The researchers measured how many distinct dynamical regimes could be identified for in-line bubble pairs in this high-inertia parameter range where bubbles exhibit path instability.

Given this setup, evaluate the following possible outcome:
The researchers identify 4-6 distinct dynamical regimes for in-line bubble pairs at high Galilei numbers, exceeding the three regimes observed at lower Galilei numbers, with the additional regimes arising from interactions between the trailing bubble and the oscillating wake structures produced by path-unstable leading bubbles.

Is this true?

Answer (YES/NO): YES